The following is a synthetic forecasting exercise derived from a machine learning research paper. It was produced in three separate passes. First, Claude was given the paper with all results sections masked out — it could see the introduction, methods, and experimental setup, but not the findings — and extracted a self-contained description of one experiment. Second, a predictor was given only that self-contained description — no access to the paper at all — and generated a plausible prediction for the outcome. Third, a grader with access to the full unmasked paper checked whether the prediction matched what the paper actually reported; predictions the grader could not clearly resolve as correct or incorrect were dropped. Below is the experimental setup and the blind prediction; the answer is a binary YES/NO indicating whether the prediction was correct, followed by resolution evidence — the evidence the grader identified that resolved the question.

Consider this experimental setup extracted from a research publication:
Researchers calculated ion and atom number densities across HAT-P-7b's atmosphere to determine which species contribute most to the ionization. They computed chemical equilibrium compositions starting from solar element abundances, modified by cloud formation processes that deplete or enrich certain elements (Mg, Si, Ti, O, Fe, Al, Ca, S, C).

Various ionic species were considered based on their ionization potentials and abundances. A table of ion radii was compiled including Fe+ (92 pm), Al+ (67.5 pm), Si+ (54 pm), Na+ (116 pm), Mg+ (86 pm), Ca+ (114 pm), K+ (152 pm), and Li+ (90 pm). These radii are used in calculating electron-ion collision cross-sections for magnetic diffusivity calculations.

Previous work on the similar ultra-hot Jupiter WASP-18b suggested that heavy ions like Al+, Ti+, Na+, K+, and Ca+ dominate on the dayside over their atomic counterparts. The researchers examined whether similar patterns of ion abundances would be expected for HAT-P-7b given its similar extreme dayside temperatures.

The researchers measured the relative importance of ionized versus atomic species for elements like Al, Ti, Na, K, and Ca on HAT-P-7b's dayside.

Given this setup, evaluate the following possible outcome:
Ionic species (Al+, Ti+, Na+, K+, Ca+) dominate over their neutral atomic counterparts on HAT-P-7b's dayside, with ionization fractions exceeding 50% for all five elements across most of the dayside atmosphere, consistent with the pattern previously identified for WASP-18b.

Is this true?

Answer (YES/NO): NO